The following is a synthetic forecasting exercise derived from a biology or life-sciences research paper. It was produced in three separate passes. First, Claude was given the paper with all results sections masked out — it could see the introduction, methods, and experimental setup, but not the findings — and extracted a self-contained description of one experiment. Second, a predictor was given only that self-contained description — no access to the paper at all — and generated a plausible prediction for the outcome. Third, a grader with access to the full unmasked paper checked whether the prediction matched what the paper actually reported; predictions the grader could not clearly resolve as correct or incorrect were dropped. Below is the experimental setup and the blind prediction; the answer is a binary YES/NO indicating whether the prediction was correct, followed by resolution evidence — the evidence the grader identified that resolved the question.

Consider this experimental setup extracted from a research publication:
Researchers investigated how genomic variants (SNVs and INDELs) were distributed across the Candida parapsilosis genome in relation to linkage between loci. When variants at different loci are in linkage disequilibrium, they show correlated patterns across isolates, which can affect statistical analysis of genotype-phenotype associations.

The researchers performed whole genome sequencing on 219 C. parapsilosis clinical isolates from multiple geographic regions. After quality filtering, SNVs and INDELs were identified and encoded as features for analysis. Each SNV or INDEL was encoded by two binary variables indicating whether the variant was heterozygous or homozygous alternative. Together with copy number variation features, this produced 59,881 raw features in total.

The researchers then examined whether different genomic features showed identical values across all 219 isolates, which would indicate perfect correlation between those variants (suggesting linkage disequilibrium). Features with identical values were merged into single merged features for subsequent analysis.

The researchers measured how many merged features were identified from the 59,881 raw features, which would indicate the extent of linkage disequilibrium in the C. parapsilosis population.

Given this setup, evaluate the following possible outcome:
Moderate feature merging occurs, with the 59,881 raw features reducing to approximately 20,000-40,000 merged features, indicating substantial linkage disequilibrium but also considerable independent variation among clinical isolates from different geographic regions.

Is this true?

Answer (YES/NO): NO